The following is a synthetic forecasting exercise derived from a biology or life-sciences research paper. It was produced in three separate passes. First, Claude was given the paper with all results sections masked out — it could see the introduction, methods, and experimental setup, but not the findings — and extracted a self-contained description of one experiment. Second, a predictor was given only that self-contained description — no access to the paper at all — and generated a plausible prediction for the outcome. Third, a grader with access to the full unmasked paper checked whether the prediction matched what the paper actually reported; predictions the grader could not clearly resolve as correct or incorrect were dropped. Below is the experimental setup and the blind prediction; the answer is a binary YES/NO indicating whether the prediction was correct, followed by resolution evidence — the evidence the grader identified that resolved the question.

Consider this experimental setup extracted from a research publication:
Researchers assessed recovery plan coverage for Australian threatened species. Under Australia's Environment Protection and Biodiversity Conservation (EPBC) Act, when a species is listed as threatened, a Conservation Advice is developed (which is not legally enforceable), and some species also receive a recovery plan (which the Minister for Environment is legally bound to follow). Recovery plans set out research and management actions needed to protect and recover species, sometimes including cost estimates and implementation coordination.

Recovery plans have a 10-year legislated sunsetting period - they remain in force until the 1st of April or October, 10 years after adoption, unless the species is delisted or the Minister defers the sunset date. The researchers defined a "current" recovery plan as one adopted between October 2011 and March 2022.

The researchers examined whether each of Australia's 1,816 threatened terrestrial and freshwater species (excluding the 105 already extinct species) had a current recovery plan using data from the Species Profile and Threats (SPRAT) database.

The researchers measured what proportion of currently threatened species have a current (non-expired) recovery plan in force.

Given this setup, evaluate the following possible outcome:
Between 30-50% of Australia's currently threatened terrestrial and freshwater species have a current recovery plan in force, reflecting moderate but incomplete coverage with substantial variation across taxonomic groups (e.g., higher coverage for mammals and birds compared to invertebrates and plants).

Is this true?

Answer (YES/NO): NO